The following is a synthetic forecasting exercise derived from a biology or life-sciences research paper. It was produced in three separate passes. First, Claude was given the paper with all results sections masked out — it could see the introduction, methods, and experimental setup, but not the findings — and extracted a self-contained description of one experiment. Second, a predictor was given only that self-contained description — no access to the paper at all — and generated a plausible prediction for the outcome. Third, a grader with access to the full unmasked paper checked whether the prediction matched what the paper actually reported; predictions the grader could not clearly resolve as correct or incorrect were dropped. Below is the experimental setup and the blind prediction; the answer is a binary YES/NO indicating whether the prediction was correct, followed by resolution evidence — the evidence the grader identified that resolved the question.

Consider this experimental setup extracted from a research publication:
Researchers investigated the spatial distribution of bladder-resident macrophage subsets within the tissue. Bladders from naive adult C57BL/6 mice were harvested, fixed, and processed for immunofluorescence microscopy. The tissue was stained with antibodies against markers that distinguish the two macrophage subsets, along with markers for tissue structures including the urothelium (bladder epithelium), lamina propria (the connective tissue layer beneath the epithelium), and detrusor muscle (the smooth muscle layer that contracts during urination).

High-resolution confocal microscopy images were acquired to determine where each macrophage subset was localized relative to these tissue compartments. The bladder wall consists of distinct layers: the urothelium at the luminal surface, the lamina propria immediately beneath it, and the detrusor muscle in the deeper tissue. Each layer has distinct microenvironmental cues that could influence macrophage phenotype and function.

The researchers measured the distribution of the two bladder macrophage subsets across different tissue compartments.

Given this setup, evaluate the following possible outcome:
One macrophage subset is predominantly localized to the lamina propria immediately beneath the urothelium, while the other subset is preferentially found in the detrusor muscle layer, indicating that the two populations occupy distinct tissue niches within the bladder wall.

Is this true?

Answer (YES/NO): YES